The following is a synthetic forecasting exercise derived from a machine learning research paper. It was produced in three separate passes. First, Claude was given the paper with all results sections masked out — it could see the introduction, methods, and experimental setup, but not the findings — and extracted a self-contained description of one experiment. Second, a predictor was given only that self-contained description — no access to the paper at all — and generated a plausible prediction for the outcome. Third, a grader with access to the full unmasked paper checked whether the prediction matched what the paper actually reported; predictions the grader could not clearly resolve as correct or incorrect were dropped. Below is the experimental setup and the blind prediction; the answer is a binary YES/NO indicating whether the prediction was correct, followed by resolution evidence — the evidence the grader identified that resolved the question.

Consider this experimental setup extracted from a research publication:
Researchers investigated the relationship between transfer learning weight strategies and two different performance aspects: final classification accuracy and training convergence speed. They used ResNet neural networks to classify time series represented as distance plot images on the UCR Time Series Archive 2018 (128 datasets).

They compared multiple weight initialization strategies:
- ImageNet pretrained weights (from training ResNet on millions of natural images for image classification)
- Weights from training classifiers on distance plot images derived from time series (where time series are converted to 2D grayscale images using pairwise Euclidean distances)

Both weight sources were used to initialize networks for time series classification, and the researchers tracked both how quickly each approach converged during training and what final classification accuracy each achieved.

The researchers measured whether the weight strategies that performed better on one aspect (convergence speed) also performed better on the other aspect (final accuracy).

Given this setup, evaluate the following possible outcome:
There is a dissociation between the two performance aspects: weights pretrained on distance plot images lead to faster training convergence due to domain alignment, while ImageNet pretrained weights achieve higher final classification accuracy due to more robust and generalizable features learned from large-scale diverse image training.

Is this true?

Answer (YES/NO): YES